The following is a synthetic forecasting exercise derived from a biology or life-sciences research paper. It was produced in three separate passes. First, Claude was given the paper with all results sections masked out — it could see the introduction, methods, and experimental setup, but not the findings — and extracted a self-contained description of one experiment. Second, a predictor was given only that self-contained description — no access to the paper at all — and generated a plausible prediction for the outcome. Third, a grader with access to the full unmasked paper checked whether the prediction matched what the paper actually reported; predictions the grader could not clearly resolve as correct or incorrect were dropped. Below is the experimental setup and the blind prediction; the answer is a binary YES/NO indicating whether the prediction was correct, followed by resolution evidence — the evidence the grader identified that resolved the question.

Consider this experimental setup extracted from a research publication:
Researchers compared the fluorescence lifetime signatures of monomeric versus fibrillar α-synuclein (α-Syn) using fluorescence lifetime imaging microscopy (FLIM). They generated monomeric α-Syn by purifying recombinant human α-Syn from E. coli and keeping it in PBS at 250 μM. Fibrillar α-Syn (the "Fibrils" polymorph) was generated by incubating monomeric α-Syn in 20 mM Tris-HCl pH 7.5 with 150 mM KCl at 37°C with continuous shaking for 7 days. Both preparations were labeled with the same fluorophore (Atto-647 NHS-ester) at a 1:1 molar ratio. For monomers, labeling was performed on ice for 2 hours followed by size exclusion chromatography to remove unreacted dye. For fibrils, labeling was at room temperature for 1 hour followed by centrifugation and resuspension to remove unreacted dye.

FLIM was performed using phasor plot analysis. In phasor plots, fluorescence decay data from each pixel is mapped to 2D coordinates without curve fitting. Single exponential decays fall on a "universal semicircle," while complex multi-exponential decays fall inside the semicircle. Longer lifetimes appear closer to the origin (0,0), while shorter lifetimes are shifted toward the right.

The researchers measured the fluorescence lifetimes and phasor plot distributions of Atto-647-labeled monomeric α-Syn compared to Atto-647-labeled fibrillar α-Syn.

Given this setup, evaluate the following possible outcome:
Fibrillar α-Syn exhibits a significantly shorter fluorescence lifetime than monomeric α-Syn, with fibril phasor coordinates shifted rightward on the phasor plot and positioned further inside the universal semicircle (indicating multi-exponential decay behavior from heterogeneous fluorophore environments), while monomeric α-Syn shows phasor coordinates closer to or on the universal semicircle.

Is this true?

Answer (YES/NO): YES